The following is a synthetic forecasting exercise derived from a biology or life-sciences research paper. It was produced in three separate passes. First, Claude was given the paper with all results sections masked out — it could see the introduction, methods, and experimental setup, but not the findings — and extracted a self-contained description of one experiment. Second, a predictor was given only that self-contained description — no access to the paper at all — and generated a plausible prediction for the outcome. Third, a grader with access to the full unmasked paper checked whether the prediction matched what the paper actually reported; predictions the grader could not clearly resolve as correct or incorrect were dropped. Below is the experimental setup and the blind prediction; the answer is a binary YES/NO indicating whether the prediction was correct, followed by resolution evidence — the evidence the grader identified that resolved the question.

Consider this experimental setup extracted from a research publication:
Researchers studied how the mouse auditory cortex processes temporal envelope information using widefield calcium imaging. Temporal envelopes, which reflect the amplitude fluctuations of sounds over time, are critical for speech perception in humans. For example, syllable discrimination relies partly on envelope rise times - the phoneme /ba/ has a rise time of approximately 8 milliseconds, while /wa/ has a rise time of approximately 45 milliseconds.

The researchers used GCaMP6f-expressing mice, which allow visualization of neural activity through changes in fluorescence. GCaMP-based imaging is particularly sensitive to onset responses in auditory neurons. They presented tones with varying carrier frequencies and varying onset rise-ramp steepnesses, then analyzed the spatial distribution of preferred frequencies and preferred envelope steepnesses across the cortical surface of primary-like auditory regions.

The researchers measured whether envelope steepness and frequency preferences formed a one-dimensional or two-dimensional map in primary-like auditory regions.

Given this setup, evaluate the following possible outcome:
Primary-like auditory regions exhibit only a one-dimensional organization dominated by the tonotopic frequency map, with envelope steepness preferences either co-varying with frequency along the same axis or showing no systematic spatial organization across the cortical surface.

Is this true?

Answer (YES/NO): NO